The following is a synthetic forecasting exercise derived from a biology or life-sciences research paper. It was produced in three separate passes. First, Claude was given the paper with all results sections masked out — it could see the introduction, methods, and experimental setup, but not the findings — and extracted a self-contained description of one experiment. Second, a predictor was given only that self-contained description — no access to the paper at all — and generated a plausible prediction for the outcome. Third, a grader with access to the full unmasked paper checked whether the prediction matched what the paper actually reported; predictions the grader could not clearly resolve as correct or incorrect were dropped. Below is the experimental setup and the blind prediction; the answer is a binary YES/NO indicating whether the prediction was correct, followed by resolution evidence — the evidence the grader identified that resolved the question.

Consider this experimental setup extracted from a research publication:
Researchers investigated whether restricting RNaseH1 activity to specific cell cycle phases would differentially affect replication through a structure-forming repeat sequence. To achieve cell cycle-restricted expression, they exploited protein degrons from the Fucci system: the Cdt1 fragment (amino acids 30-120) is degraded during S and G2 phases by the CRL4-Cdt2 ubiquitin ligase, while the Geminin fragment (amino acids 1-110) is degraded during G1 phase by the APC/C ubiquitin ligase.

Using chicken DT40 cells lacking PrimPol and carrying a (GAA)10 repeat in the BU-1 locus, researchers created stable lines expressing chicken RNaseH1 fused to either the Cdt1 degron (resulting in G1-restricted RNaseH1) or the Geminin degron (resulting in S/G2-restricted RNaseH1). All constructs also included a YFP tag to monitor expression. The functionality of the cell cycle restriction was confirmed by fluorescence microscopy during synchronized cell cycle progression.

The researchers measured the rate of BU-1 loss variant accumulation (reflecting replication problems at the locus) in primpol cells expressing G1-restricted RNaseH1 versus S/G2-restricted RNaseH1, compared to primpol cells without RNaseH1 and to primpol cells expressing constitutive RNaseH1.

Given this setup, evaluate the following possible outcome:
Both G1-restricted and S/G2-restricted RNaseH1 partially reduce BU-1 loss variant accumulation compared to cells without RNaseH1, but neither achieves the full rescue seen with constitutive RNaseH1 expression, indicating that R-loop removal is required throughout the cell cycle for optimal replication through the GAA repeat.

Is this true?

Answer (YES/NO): NO